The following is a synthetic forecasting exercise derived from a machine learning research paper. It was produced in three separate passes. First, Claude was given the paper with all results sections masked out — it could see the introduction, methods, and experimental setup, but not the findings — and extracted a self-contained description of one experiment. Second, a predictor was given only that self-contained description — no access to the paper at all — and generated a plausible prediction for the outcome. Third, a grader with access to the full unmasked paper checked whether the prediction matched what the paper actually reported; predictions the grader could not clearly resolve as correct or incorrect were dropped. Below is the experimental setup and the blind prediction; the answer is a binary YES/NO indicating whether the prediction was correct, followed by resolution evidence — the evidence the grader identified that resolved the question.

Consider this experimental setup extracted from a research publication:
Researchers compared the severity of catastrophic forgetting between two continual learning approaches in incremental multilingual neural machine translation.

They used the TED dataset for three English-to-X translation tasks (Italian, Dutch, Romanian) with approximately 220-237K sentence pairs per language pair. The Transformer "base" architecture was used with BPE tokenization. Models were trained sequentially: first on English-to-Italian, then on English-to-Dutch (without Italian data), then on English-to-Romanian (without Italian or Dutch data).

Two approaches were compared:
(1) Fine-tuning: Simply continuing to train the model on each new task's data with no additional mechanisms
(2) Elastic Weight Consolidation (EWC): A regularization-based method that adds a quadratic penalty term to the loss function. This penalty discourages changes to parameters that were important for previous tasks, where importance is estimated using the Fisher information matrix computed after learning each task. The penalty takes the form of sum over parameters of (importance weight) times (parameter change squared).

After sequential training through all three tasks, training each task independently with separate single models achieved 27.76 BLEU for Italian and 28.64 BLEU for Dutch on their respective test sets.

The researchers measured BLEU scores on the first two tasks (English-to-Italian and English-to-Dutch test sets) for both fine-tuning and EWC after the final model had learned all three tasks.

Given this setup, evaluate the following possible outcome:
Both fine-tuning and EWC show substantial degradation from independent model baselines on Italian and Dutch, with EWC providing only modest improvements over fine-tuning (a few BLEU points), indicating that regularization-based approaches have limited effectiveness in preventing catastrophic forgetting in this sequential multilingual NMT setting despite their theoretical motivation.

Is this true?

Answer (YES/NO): NO